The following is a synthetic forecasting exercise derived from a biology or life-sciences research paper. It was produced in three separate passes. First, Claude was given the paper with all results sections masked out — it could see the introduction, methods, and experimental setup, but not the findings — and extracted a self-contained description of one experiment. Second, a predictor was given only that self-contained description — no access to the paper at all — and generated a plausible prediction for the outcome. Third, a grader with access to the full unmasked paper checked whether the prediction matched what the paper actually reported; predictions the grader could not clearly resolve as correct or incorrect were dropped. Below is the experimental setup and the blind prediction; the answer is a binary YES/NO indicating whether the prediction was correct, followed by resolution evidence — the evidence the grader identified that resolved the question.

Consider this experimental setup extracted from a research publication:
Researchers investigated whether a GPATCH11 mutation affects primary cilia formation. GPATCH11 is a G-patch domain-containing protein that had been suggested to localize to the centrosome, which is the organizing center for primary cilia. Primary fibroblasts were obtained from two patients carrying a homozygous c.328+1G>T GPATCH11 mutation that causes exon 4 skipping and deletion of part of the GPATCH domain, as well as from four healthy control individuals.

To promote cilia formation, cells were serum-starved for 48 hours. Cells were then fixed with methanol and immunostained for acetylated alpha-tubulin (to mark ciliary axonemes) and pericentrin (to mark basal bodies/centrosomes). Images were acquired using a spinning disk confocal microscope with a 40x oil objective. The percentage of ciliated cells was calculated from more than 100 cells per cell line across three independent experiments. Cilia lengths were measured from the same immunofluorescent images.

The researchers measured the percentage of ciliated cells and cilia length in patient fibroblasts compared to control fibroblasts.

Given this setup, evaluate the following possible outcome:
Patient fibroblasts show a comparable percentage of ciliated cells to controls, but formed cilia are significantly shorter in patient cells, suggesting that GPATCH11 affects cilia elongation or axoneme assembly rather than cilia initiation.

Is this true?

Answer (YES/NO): NO